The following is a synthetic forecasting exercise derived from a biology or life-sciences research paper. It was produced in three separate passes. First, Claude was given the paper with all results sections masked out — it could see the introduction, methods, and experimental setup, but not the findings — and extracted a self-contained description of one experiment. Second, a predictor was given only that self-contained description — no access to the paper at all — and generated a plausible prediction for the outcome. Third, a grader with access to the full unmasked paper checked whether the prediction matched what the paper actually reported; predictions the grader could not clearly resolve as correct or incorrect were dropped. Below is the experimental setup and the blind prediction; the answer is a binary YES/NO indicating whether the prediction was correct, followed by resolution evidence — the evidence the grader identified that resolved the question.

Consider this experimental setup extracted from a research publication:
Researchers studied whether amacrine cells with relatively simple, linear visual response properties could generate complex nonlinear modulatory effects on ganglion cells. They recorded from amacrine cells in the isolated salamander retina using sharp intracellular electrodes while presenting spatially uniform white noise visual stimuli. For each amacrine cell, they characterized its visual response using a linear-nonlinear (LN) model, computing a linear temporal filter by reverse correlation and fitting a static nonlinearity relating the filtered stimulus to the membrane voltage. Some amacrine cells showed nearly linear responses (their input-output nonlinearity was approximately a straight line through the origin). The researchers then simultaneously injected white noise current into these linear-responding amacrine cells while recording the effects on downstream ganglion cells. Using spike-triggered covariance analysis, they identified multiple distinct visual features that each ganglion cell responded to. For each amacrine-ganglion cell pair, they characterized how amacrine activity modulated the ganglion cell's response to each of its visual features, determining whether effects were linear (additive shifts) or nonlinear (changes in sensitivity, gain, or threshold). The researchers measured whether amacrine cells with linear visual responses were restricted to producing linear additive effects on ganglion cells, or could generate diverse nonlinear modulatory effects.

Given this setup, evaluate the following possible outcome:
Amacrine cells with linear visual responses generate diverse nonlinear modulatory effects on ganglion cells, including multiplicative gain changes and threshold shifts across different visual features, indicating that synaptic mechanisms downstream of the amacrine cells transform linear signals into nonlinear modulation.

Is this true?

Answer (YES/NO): YES